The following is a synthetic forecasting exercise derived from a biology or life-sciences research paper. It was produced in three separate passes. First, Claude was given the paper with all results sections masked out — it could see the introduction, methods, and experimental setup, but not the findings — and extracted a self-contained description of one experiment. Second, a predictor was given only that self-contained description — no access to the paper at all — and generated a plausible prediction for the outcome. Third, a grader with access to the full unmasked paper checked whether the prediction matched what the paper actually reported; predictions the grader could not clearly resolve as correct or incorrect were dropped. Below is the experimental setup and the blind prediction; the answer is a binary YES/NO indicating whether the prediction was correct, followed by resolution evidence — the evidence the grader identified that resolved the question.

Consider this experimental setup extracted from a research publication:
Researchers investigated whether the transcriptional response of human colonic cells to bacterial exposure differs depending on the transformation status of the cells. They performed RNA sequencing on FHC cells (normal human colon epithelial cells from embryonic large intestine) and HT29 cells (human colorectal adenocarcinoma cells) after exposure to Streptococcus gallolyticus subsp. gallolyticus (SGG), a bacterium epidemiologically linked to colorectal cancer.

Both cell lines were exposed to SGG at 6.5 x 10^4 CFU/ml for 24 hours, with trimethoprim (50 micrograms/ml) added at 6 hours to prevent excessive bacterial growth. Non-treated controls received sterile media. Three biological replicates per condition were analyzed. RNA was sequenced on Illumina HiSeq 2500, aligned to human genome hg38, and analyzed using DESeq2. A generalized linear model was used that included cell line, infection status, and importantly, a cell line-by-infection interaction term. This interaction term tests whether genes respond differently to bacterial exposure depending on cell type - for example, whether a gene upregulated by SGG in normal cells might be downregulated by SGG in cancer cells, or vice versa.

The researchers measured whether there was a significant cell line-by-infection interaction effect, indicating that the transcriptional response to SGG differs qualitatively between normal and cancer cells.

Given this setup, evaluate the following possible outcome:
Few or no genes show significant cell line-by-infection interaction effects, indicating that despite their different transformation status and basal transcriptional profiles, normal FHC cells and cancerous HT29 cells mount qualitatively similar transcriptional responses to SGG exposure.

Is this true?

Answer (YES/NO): NO